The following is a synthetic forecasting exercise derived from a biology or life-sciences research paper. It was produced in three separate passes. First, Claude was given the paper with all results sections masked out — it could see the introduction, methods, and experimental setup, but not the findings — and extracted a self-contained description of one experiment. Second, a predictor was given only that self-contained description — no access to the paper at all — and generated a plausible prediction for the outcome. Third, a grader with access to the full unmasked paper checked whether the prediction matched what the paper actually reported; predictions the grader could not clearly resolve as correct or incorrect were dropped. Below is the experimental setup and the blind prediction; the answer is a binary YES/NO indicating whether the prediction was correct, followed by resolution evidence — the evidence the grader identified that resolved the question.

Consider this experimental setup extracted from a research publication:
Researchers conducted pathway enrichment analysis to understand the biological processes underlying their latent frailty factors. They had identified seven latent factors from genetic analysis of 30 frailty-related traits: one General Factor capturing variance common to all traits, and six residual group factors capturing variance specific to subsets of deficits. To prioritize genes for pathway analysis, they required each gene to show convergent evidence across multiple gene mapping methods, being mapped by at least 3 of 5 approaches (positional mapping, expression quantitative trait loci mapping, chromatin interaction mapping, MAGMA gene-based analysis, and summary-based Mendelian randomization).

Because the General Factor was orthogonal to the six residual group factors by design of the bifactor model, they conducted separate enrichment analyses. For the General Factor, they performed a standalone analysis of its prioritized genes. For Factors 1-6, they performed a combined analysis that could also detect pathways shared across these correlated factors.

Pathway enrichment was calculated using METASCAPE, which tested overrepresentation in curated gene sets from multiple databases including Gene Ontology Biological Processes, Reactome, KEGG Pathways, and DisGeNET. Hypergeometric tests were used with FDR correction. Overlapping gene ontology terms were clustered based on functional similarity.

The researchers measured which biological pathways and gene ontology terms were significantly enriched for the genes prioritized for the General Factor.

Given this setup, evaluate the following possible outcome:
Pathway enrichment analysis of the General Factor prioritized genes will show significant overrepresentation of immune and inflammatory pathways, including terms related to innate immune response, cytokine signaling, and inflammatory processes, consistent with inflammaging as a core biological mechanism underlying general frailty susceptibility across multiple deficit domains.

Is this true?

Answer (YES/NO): NO